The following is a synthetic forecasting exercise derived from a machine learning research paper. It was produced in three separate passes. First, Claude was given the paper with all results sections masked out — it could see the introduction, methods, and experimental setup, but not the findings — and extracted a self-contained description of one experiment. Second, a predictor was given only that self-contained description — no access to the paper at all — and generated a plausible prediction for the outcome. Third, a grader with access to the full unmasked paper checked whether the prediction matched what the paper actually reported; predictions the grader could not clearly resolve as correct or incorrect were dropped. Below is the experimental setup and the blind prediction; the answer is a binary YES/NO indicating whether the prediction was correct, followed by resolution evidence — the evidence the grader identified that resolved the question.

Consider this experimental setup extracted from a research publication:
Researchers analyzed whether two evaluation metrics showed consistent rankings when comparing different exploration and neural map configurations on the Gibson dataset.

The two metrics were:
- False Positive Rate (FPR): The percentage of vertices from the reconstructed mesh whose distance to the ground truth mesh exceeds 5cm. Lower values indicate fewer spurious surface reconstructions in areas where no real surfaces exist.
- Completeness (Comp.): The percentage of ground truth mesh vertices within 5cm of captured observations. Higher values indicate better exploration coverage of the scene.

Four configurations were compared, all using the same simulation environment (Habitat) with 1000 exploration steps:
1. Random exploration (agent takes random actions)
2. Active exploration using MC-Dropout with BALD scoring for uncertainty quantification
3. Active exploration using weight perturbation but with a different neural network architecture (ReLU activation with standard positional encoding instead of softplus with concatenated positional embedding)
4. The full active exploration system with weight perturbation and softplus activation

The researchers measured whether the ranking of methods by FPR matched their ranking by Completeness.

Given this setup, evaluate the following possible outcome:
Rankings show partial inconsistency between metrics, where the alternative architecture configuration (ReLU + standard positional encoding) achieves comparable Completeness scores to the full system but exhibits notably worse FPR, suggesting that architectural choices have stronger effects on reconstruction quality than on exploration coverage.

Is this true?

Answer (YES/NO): YES